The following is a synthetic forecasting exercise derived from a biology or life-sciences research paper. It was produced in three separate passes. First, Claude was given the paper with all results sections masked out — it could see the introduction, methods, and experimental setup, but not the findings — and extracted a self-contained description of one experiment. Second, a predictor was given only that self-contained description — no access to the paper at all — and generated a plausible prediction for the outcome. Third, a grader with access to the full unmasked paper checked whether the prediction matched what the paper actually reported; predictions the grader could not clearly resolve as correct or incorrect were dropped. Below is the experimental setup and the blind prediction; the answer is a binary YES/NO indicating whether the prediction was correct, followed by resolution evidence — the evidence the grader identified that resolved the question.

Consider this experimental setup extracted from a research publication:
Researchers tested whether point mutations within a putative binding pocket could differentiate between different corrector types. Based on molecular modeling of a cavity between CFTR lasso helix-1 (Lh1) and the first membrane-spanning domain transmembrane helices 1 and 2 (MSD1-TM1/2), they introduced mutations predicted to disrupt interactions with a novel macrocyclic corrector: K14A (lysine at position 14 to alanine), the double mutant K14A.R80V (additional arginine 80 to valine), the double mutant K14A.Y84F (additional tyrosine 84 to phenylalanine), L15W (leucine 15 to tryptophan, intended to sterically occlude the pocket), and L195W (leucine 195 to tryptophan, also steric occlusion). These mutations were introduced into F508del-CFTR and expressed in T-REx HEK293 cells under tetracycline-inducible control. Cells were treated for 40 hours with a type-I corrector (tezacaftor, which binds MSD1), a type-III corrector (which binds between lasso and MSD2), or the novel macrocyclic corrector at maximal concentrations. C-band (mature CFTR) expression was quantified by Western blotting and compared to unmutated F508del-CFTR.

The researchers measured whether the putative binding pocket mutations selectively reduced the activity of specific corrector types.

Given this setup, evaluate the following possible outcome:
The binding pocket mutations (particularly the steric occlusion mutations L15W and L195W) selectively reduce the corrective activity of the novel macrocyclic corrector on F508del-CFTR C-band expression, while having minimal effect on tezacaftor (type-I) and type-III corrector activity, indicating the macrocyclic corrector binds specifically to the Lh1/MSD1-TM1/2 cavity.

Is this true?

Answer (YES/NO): NO